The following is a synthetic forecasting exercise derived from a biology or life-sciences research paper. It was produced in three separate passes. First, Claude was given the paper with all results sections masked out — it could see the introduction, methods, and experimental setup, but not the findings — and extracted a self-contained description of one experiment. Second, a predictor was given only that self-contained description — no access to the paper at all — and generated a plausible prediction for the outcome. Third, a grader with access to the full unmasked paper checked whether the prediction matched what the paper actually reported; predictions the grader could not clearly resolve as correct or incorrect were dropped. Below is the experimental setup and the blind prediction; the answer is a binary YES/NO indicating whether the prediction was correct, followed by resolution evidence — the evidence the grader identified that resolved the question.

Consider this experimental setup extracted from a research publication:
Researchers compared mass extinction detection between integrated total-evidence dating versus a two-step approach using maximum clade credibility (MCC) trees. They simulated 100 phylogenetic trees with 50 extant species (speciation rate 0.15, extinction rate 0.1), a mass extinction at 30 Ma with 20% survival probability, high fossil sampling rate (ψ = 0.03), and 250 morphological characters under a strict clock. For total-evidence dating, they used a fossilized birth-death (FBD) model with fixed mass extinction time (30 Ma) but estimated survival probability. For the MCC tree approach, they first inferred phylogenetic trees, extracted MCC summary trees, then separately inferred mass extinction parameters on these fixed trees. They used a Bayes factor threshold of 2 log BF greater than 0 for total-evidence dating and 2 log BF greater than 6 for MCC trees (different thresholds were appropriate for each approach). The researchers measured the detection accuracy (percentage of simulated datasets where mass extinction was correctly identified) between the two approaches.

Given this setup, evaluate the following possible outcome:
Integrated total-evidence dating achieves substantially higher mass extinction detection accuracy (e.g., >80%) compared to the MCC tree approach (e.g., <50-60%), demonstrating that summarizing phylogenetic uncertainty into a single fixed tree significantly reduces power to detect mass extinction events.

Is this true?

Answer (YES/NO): NO